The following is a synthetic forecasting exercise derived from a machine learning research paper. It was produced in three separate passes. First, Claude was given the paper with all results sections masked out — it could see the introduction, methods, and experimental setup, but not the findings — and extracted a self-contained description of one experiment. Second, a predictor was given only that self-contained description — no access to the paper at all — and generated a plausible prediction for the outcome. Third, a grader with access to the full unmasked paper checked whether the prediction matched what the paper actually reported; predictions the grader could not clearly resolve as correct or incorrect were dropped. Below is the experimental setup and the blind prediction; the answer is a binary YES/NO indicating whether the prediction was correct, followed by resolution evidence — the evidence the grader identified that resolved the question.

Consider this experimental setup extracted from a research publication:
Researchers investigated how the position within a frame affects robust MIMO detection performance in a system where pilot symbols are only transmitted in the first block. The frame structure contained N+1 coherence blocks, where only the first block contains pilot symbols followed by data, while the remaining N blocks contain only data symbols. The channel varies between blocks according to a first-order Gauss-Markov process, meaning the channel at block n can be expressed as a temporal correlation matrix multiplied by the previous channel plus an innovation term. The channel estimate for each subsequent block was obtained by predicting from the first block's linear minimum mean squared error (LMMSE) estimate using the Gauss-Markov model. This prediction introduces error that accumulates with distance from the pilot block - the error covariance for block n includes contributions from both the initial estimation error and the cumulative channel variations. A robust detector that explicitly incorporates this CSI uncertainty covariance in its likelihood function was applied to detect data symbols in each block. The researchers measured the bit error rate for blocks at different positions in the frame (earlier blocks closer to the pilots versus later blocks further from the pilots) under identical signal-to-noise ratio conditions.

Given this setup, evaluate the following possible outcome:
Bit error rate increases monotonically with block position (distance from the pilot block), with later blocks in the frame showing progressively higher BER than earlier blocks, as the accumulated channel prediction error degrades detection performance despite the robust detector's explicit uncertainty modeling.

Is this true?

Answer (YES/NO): YES